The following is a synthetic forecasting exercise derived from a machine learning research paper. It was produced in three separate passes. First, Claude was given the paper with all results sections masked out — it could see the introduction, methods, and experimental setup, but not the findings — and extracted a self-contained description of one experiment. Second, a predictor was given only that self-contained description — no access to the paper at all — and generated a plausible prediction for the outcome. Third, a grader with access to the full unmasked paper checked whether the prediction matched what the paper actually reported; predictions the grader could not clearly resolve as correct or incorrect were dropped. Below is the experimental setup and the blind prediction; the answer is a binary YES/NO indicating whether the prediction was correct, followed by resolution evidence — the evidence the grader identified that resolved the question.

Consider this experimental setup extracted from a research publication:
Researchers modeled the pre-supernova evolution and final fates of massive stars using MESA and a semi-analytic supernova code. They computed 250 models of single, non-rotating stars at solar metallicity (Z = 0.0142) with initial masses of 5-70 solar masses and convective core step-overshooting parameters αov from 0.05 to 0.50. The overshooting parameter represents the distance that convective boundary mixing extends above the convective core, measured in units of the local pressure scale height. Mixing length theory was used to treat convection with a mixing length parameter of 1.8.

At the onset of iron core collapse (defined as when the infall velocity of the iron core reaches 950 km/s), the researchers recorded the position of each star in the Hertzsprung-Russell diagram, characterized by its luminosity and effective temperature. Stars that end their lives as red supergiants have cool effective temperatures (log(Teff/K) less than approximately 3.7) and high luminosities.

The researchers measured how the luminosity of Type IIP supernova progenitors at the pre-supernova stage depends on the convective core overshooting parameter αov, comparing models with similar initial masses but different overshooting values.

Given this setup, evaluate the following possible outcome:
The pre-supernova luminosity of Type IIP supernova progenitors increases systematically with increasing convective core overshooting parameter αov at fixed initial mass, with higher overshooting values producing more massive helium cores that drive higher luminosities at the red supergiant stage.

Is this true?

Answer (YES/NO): YES